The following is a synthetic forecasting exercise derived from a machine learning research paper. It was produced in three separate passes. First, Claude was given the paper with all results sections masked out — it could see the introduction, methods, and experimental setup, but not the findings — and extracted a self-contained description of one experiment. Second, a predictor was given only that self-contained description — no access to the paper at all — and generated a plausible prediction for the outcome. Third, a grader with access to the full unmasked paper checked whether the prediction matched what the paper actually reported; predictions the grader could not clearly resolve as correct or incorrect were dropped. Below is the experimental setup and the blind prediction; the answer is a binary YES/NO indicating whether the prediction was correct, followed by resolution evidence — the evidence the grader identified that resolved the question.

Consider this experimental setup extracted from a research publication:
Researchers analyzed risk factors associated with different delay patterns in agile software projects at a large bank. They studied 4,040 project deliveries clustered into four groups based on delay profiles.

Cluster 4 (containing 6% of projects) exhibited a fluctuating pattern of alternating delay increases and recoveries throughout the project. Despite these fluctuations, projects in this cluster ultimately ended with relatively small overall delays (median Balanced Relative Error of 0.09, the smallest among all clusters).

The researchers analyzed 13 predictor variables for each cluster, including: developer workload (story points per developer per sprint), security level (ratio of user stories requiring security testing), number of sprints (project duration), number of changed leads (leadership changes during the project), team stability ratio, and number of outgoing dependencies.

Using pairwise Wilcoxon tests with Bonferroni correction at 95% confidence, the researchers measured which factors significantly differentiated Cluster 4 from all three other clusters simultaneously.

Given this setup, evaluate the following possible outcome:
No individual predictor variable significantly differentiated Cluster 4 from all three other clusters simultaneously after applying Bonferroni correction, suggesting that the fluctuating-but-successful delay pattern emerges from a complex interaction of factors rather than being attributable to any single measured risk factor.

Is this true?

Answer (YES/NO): NO